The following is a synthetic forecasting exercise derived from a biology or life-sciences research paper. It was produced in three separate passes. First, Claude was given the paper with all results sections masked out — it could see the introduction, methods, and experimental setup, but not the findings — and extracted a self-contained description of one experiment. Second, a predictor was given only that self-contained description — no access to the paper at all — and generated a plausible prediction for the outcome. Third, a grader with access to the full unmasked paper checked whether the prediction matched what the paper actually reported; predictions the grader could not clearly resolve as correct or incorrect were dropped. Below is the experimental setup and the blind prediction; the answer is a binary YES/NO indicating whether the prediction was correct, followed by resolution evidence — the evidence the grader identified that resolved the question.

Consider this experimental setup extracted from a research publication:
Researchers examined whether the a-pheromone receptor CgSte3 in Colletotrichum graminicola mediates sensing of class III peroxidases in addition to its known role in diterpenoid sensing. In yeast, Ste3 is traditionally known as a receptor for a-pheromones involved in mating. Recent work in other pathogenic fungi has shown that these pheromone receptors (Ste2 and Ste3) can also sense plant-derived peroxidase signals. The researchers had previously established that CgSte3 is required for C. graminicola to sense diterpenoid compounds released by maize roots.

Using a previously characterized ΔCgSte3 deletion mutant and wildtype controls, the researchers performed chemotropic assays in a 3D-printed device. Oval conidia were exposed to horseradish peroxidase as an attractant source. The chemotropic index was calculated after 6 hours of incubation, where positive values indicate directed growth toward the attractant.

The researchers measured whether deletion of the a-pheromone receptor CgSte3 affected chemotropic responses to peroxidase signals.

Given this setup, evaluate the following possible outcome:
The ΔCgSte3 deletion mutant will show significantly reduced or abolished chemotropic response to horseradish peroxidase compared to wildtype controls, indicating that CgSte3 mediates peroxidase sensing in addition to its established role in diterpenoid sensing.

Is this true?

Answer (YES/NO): YES